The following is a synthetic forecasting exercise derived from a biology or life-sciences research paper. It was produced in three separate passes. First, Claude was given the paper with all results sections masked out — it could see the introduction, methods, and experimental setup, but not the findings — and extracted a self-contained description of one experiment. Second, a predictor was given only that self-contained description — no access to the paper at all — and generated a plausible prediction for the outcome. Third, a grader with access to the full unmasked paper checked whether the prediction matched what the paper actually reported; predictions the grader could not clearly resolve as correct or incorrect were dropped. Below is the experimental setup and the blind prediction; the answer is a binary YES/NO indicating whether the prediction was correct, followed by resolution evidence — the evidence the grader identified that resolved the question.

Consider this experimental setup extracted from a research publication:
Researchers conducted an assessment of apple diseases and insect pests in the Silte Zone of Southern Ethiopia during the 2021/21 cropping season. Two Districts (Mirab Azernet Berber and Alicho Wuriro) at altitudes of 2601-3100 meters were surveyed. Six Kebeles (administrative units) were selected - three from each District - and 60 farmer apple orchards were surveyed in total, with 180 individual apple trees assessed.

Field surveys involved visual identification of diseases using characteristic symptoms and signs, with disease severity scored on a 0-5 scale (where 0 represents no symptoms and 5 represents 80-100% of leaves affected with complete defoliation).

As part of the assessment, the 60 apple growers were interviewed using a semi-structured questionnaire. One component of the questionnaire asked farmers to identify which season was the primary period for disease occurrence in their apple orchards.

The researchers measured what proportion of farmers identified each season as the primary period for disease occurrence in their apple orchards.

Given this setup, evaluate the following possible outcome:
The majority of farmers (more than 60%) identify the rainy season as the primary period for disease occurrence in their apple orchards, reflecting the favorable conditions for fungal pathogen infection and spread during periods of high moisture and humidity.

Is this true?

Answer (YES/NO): NO